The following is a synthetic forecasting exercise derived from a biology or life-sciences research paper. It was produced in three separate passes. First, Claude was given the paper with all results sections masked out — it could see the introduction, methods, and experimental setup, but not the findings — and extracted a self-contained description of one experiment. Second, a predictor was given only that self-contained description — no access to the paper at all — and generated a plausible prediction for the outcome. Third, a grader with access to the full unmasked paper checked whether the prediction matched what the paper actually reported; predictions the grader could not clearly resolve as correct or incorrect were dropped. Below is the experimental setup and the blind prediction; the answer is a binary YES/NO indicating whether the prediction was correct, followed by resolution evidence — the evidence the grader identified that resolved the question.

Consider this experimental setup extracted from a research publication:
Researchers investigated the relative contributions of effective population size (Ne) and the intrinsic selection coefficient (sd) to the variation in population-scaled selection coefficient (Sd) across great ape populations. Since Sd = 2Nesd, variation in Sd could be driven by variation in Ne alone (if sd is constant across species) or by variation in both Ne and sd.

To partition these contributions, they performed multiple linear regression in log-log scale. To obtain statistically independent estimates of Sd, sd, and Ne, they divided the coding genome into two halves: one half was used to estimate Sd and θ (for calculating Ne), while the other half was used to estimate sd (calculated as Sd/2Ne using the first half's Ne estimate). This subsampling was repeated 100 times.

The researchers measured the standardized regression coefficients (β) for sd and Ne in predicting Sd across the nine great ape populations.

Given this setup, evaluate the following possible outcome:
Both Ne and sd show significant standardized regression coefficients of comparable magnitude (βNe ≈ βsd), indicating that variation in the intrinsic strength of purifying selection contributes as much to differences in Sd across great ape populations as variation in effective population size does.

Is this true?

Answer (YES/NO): YES